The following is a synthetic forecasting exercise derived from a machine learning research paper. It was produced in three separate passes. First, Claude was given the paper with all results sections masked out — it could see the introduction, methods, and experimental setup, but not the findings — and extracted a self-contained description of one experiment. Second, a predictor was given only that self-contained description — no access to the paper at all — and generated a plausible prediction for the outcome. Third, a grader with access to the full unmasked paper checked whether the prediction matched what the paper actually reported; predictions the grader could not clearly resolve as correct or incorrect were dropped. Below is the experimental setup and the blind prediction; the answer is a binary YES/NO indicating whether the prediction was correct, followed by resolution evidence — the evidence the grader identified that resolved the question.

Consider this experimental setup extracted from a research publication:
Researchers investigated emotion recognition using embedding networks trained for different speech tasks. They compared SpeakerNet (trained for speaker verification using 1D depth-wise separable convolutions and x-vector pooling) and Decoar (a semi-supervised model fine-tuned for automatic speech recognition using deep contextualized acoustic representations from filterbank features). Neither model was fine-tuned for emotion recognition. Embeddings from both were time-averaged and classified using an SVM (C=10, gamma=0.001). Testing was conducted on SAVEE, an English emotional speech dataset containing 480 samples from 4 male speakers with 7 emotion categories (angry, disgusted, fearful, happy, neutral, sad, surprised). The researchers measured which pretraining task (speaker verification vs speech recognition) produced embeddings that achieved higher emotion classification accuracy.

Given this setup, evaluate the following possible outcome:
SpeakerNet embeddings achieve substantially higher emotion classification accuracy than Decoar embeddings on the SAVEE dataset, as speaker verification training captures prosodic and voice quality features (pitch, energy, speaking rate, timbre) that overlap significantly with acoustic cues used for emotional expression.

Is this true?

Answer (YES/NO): YES